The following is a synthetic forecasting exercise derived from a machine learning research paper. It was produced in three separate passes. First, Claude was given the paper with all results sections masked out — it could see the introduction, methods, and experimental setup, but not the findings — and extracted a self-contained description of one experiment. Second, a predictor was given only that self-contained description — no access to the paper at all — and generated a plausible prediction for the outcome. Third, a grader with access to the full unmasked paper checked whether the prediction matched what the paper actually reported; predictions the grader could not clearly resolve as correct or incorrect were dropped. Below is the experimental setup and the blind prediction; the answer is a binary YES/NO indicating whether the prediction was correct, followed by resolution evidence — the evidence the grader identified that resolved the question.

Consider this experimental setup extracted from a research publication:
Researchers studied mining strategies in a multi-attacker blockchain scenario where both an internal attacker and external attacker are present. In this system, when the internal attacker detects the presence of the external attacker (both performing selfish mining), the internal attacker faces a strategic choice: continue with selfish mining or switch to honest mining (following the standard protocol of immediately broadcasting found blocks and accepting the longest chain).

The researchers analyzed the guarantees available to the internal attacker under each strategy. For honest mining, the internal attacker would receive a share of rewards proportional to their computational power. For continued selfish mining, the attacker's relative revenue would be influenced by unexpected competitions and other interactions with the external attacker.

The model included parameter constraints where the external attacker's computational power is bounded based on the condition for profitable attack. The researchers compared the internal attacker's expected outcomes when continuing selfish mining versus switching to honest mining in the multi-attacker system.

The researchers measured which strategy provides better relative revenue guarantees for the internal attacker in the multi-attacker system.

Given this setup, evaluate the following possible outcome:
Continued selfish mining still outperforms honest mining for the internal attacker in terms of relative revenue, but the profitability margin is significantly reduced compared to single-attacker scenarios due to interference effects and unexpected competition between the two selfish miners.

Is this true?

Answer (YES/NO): NO